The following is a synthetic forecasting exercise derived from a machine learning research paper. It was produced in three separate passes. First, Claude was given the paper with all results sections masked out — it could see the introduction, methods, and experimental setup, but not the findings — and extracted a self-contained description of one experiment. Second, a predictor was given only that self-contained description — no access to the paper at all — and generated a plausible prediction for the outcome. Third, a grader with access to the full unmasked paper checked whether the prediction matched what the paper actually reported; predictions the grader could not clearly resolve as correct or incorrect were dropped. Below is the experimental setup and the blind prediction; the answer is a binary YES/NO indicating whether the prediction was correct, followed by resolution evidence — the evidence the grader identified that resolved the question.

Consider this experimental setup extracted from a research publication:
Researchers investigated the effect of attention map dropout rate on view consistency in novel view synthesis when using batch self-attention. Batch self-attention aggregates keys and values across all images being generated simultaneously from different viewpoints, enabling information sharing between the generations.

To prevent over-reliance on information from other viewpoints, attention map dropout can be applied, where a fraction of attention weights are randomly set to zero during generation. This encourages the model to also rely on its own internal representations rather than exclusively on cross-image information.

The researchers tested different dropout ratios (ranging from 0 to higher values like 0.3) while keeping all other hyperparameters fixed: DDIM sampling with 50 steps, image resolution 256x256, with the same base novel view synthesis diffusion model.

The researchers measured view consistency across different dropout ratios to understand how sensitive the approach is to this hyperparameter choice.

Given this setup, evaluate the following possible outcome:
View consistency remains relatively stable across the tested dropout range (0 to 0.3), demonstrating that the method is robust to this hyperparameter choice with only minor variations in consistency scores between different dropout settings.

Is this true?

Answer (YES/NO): YES